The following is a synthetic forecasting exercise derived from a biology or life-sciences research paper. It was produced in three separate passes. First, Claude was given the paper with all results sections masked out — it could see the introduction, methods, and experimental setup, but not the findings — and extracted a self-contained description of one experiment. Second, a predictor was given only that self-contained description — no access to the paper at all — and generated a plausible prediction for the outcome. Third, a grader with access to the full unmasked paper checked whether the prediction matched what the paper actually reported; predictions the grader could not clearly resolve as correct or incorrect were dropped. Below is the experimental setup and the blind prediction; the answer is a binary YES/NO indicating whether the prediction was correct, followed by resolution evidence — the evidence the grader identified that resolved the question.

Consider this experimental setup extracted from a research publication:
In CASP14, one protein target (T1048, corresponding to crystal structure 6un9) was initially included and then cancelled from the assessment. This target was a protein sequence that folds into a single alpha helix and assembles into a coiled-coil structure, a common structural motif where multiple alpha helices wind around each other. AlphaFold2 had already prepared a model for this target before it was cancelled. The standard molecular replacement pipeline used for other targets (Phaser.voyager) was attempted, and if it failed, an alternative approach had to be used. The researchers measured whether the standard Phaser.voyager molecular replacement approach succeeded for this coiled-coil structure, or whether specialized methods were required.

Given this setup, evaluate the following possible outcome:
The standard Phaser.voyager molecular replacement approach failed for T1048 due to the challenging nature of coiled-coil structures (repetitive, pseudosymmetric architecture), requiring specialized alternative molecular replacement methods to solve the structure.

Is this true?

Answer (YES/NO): YES